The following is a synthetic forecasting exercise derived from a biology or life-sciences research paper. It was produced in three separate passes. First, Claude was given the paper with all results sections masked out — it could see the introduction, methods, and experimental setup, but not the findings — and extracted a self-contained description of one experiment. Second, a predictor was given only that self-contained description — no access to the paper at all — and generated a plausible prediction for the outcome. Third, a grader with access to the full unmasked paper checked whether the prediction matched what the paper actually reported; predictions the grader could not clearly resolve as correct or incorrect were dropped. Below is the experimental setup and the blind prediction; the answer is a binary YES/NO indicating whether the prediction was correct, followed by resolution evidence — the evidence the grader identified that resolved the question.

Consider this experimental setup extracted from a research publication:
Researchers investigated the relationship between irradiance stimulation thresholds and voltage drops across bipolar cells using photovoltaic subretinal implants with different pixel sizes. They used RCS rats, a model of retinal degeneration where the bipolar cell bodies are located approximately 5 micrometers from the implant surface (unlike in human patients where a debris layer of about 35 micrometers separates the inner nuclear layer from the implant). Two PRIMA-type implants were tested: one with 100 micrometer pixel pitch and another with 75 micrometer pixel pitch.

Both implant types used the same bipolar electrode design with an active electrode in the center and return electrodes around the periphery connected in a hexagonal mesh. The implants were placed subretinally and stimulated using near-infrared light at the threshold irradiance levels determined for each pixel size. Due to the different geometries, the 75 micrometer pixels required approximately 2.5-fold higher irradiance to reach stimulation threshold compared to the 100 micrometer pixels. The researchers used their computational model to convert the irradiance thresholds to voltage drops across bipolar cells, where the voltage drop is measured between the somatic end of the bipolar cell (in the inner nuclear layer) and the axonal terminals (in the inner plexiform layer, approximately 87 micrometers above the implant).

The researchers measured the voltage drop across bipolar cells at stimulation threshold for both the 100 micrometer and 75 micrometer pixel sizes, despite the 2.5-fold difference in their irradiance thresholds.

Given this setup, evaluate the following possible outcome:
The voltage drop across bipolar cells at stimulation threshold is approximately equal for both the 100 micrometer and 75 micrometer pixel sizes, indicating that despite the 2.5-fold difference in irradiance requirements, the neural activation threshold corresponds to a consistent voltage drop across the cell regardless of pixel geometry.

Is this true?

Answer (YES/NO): YES